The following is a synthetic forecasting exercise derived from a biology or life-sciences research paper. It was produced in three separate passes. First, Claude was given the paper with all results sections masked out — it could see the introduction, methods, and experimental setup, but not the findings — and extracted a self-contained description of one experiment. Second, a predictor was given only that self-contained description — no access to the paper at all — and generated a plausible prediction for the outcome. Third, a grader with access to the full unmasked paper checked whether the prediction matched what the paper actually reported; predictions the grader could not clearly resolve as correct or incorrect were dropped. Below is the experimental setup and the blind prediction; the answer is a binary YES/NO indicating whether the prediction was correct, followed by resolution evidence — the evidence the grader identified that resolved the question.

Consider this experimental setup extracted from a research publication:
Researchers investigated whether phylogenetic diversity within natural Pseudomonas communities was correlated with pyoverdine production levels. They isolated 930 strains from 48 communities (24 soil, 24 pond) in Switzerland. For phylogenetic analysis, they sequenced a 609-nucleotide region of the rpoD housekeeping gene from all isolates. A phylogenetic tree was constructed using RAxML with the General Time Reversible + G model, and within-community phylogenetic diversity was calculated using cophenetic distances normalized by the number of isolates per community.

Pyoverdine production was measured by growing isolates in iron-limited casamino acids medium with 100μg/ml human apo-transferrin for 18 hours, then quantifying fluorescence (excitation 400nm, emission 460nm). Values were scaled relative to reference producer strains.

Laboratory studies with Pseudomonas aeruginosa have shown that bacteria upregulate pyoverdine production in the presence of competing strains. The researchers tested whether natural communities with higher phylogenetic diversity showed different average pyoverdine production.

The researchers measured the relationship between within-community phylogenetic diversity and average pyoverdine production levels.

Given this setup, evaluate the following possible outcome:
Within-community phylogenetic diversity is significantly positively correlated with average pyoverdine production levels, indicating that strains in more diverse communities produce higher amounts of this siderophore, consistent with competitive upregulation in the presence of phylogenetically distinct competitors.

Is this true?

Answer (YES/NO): NO